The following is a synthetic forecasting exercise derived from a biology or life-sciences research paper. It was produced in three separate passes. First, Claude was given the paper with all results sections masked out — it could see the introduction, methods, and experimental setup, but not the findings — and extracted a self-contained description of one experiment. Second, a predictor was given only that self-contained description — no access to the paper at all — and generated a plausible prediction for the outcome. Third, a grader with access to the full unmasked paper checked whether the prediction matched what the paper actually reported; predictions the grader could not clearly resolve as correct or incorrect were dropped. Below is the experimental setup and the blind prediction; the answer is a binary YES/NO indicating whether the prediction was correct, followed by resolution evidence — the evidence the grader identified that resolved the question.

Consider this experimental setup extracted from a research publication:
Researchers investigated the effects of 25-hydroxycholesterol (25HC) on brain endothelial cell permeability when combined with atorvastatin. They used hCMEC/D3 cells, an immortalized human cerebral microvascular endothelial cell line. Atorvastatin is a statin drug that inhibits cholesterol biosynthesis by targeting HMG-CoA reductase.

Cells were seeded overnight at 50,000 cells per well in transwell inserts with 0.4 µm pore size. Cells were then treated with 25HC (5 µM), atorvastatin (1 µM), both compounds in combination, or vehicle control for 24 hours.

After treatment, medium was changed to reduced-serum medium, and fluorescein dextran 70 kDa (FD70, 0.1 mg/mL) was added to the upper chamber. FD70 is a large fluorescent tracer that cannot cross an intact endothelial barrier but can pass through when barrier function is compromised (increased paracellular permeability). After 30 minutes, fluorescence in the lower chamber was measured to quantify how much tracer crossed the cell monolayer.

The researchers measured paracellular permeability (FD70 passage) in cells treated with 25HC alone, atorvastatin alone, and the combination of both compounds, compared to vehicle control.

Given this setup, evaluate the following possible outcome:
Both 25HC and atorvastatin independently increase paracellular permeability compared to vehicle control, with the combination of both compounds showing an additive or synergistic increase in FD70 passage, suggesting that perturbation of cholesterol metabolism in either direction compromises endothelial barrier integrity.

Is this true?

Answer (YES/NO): NO